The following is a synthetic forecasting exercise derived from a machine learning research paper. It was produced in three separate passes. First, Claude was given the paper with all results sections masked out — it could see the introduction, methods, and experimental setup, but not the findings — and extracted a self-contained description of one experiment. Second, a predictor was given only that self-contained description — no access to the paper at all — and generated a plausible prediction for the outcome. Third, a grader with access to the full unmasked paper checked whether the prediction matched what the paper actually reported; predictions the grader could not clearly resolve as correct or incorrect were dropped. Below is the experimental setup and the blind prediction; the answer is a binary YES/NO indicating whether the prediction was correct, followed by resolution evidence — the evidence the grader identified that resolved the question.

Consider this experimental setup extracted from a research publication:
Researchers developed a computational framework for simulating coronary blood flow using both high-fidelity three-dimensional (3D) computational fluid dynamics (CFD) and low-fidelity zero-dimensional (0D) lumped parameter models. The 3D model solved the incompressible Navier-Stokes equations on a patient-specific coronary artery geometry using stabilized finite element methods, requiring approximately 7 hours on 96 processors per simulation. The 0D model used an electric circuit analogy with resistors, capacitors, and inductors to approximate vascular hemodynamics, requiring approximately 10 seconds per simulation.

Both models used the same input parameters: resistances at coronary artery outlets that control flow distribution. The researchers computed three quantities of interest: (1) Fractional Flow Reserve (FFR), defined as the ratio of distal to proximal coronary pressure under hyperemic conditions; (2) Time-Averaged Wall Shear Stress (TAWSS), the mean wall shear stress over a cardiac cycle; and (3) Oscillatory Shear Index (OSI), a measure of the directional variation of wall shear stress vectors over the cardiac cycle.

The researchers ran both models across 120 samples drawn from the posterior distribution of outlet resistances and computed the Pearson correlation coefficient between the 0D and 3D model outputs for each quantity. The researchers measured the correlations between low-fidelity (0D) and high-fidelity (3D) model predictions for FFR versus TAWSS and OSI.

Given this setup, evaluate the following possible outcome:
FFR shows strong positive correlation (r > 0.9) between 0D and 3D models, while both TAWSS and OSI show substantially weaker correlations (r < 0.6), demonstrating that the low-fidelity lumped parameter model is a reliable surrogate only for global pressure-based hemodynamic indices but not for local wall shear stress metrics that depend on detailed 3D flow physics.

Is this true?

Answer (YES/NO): NO